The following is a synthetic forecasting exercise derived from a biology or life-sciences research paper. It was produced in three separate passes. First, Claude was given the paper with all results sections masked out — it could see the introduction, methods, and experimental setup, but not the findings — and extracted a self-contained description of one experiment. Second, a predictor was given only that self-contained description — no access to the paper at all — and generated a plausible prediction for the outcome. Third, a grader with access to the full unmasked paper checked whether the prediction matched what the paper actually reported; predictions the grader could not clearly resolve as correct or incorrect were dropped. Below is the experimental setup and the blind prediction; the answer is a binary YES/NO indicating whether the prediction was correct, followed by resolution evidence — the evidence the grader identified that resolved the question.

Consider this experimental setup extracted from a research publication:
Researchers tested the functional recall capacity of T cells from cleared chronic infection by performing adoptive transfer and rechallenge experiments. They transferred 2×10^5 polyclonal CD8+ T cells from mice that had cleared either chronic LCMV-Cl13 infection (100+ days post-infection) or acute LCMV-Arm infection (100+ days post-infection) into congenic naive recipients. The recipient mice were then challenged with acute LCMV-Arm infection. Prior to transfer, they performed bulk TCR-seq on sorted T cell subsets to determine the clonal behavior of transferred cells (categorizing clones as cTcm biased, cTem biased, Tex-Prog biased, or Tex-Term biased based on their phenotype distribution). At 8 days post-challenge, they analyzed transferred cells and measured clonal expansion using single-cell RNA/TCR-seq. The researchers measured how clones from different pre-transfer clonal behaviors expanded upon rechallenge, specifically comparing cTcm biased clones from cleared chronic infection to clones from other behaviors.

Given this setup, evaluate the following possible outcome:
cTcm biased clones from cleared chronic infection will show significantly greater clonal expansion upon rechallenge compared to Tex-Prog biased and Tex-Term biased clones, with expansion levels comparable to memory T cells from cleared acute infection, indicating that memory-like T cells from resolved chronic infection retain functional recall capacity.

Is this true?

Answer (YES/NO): YES